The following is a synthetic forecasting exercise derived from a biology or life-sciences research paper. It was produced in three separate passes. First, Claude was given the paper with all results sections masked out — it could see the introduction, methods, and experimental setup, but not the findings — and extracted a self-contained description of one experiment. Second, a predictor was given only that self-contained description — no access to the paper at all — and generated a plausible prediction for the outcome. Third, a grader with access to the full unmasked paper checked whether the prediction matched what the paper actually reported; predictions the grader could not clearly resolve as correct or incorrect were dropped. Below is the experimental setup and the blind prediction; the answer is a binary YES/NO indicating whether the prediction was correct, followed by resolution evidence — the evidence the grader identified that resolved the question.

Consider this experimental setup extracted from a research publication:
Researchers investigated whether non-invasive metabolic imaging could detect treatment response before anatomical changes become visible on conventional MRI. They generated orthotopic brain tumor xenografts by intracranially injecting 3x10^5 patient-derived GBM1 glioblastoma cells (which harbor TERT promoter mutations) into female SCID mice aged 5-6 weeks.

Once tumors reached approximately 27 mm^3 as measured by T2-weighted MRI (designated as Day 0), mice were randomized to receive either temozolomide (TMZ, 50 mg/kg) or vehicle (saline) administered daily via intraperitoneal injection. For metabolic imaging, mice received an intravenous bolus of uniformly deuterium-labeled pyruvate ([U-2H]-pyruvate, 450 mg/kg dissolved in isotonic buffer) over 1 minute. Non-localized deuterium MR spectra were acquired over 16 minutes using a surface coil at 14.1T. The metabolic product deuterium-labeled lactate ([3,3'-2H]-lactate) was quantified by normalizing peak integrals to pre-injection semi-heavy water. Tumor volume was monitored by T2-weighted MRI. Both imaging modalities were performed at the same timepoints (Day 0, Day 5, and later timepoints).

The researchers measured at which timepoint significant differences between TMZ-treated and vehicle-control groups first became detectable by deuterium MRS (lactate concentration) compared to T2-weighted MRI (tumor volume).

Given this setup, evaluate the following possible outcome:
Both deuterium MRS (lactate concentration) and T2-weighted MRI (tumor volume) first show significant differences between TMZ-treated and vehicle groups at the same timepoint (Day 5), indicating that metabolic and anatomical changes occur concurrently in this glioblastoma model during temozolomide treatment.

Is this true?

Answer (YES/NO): NO